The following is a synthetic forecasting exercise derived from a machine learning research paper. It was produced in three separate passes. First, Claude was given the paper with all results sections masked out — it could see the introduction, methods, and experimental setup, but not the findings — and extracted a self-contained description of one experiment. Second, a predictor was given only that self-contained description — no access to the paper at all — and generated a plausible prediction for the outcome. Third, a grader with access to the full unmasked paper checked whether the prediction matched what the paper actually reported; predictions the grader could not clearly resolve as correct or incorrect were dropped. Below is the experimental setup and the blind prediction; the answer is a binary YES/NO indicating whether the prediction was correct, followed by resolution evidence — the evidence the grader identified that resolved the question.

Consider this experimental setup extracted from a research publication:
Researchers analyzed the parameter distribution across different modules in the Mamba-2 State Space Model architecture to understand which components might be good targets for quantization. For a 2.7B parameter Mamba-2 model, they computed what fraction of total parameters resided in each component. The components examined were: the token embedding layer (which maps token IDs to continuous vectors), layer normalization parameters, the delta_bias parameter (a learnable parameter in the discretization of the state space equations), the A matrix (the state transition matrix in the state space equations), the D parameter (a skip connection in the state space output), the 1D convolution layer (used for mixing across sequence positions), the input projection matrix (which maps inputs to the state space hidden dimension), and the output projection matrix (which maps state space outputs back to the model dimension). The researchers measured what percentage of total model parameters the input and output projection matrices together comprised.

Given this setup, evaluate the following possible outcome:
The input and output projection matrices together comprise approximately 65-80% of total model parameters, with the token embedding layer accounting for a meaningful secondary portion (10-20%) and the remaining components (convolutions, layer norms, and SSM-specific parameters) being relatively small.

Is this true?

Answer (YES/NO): NO